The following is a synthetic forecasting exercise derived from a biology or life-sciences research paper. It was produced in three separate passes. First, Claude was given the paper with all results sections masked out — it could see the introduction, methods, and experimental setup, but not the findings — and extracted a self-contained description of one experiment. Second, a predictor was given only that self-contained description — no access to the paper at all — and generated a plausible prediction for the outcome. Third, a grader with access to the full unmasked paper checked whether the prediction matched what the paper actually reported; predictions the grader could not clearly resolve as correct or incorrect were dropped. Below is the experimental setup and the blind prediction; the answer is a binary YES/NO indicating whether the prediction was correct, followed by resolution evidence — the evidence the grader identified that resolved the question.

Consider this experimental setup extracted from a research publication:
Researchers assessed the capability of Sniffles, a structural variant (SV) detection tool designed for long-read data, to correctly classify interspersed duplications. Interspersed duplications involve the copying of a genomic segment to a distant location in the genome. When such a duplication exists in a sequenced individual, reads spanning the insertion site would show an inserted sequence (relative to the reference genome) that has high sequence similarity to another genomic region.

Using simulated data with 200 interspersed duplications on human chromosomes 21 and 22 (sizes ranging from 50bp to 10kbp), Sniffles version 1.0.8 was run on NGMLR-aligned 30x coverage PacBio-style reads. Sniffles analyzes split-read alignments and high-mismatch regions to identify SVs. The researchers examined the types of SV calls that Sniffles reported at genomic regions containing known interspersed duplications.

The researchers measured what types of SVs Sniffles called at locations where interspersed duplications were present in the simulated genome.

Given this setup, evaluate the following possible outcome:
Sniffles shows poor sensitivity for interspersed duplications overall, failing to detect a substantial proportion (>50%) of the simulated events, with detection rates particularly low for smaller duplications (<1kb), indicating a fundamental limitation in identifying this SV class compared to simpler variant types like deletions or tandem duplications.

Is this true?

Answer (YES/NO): YES